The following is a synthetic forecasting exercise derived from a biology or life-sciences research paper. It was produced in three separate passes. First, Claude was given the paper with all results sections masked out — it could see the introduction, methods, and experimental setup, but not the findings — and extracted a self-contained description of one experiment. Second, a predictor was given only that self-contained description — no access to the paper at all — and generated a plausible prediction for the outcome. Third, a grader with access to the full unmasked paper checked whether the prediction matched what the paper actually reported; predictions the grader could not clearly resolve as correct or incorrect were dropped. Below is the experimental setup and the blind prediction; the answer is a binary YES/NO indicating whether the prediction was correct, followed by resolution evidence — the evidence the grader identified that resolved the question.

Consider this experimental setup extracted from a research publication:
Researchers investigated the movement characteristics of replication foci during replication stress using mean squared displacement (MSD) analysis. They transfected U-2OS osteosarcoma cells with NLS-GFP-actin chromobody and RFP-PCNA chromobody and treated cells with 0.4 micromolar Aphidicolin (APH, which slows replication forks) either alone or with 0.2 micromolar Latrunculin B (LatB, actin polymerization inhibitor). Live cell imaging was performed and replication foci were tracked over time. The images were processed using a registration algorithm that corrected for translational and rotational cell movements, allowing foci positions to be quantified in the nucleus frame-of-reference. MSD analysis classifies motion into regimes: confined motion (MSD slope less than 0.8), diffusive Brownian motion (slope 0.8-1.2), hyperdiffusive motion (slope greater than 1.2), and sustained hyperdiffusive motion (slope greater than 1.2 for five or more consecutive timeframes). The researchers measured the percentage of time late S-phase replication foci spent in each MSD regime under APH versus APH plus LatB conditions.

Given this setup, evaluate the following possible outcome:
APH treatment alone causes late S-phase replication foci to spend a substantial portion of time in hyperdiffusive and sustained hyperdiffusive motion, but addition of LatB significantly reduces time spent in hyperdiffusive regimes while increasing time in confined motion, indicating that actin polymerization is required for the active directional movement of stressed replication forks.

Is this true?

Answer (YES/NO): YES